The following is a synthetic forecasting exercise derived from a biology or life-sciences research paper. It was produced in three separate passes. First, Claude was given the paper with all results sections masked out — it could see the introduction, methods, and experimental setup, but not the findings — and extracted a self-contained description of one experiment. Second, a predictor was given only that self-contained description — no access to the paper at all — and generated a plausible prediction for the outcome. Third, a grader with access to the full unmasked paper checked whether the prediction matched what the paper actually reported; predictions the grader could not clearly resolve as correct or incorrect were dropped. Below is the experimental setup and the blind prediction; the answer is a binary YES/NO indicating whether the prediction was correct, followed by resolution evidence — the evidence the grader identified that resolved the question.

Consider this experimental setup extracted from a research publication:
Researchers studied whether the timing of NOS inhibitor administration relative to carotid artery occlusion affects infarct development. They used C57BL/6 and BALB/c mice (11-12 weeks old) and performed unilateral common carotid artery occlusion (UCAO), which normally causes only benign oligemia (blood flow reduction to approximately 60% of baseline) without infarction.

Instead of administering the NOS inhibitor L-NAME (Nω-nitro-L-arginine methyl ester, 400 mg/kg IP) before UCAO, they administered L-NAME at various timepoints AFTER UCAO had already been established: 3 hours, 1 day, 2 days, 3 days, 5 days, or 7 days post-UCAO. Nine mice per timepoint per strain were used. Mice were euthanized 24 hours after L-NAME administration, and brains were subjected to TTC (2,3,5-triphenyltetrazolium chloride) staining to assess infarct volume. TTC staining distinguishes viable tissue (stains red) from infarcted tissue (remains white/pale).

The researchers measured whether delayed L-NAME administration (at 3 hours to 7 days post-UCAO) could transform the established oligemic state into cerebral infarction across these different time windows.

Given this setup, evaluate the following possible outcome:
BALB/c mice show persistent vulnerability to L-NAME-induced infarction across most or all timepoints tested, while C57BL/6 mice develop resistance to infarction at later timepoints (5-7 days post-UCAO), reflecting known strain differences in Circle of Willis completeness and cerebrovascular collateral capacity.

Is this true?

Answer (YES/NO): NO